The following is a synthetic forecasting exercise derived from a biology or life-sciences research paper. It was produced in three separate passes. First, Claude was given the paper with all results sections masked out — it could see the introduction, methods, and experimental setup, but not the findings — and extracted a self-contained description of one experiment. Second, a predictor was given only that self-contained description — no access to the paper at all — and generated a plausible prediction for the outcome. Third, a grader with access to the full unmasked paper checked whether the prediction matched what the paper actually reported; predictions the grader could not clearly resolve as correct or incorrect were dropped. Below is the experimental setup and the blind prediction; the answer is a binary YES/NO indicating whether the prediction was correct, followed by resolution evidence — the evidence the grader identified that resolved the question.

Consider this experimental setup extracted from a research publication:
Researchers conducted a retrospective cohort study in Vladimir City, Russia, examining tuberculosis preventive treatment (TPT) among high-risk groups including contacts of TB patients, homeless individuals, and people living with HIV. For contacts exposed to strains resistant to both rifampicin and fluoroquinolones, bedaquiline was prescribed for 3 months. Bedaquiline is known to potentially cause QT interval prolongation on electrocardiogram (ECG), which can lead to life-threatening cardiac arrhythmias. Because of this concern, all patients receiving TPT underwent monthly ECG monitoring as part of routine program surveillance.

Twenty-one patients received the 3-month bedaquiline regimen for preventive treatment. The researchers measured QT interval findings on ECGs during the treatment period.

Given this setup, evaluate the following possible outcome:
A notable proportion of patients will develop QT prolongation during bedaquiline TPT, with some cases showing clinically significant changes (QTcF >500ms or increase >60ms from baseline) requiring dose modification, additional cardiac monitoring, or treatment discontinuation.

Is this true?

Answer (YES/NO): NO